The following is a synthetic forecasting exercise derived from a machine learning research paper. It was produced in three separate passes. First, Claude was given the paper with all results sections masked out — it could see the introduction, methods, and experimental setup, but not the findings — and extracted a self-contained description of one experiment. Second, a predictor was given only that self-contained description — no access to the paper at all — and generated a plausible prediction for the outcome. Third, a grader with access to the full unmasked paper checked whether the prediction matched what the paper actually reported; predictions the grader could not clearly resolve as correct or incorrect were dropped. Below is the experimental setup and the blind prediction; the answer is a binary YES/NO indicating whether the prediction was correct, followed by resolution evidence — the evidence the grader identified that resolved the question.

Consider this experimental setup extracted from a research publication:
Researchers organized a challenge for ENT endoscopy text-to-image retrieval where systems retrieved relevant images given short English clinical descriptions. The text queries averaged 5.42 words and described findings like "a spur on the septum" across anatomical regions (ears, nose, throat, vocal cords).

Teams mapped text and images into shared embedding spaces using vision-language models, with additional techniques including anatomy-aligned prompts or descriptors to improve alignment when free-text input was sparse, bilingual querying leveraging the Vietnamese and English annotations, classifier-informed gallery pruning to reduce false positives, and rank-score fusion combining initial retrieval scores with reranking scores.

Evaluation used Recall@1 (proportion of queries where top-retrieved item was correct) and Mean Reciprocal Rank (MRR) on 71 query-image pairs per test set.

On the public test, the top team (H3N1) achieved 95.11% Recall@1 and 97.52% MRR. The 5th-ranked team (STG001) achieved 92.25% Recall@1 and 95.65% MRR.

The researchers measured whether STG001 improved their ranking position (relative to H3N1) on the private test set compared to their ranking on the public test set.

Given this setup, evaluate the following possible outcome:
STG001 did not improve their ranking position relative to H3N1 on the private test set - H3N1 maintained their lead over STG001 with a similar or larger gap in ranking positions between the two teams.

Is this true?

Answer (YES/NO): NO